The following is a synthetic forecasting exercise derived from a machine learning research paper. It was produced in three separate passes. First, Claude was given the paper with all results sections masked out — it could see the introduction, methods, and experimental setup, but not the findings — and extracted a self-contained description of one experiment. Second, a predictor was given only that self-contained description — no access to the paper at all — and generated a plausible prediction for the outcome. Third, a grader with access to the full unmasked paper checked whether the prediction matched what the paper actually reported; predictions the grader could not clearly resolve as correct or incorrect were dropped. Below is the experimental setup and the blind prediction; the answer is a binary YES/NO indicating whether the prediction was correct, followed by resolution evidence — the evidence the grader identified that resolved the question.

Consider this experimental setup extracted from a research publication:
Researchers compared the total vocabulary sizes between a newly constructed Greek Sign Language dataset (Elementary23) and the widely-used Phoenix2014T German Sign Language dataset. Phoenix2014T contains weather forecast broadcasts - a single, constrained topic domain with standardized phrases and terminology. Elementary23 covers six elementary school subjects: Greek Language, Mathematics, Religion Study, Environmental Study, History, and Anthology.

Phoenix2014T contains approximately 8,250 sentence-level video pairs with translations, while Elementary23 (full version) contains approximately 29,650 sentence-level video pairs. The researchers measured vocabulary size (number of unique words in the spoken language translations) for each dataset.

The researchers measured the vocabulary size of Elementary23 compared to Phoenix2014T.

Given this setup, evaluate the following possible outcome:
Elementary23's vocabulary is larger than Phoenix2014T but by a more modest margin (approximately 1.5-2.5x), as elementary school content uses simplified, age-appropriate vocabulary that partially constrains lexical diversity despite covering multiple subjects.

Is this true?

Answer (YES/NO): NO